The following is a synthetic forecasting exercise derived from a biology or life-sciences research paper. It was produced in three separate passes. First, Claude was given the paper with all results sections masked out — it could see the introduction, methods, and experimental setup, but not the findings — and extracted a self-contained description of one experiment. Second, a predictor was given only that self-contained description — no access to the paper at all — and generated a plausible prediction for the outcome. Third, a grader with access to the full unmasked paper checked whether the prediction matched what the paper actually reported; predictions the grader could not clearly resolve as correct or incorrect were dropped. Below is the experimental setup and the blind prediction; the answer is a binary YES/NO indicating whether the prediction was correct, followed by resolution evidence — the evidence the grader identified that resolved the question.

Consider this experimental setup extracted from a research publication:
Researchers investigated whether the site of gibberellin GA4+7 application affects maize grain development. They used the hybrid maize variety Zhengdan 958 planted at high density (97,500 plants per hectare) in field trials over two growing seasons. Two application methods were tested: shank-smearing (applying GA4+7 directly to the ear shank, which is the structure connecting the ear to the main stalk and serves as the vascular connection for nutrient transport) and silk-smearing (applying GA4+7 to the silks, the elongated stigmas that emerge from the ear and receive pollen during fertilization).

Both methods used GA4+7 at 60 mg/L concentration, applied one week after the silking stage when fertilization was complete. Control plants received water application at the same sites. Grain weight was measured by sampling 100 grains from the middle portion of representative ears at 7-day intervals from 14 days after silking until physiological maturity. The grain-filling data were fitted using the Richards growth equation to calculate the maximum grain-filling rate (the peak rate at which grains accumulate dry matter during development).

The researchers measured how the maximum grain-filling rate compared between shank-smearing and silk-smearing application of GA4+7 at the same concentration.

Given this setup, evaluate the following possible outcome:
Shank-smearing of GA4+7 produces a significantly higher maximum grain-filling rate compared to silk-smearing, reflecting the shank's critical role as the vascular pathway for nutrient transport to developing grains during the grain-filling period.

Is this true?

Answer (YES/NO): YES